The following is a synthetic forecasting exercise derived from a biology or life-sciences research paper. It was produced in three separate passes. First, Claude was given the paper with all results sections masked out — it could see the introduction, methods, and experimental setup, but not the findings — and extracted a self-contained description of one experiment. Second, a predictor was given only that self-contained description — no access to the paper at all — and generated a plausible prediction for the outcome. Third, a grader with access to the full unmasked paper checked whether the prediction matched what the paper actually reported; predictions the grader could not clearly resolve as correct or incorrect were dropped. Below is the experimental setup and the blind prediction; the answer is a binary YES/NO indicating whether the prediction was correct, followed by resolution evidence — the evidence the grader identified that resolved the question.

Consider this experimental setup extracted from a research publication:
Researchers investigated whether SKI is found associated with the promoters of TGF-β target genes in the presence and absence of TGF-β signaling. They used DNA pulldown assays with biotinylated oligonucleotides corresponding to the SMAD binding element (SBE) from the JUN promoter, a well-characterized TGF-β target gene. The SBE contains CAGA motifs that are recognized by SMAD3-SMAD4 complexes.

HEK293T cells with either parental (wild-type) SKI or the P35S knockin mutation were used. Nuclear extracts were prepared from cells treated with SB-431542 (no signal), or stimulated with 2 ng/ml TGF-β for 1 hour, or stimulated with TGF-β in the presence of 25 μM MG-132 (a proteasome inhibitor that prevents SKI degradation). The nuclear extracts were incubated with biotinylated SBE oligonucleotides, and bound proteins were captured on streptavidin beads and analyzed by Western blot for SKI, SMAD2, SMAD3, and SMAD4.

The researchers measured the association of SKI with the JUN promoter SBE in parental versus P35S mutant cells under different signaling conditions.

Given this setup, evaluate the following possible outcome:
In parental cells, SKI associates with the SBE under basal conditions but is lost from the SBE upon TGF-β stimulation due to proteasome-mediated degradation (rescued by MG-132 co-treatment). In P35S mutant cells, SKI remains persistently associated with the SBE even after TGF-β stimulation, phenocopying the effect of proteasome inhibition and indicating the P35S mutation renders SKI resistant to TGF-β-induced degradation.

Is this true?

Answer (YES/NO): YES